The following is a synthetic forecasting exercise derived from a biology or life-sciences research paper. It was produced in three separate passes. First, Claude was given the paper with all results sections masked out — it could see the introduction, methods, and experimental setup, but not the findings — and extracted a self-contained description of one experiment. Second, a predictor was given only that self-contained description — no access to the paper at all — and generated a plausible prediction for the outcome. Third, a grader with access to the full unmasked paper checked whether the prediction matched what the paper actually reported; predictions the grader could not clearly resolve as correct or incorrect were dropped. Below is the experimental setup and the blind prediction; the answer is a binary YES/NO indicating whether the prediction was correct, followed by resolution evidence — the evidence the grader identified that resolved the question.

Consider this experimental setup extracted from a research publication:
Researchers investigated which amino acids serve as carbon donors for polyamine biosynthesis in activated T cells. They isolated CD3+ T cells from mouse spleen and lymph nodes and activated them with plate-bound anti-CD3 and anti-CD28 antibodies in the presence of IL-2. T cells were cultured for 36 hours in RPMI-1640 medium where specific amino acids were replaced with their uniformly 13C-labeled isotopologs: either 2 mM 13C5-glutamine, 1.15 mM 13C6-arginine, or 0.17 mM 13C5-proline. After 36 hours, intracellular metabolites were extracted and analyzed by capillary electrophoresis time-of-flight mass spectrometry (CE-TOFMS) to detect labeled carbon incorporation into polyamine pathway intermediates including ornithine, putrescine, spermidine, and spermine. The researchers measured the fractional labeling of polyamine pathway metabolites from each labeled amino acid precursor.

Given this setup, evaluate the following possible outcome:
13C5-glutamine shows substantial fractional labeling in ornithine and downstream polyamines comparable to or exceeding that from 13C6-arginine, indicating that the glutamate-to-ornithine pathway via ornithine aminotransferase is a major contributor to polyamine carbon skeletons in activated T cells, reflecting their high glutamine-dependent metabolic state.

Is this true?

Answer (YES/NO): NO